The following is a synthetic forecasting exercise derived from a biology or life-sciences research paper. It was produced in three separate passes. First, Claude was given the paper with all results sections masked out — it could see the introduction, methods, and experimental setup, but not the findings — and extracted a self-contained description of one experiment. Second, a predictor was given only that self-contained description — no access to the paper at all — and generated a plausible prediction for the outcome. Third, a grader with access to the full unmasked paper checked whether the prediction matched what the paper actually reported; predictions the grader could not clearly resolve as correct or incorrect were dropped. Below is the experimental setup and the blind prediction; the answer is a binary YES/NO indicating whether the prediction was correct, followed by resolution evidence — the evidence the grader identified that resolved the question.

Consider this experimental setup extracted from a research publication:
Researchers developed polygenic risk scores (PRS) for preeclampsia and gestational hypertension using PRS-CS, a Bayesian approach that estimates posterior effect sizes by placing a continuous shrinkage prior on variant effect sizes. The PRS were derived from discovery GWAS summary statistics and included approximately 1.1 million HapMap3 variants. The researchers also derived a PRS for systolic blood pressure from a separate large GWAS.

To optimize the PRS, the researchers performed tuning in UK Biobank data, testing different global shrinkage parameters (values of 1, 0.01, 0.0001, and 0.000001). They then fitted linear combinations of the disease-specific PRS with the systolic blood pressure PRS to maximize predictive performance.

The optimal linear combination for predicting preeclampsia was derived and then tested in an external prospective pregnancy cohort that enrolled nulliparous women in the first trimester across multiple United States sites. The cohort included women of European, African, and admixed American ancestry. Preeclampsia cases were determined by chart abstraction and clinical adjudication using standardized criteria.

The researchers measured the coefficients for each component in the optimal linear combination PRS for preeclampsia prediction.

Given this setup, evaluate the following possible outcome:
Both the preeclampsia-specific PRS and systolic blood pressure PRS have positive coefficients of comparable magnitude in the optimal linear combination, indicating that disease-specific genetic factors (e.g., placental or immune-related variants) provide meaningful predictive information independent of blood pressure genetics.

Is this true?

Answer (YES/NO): YES